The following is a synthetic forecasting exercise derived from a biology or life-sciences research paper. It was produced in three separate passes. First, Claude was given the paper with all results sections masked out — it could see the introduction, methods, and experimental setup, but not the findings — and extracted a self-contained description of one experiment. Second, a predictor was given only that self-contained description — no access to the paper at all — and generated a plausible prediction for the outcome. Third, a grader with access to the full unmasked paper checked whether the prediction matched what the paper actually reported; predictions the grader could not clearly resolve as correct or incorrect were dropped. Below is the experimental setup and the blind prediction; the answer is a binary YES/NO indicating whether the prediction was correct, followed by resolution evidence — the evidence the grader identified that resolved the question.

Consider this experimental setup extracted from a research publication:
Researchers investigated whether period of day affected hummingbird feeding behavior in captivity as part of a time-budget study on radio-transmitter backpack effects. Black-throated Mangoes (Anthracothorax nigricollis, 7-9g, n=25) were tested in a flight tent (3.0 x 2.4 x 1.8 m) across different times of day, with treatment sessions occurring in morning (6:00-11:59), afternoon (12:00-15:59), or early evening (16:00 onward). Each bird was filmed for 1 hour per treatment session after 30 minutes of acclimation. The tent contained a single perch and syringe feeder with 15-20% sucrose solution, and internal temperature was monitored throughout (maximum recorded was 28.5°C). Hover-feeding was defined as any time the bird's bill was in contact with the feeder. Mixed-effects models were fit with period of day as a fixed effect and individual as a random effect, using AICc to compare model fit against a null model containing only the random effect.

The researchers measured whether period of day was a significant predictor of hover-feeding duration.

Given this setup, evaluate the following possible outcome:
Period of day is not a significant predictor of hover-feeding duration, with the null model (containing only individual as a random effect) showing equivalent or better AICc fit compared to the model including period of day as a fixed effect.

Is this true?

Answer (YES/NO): YES